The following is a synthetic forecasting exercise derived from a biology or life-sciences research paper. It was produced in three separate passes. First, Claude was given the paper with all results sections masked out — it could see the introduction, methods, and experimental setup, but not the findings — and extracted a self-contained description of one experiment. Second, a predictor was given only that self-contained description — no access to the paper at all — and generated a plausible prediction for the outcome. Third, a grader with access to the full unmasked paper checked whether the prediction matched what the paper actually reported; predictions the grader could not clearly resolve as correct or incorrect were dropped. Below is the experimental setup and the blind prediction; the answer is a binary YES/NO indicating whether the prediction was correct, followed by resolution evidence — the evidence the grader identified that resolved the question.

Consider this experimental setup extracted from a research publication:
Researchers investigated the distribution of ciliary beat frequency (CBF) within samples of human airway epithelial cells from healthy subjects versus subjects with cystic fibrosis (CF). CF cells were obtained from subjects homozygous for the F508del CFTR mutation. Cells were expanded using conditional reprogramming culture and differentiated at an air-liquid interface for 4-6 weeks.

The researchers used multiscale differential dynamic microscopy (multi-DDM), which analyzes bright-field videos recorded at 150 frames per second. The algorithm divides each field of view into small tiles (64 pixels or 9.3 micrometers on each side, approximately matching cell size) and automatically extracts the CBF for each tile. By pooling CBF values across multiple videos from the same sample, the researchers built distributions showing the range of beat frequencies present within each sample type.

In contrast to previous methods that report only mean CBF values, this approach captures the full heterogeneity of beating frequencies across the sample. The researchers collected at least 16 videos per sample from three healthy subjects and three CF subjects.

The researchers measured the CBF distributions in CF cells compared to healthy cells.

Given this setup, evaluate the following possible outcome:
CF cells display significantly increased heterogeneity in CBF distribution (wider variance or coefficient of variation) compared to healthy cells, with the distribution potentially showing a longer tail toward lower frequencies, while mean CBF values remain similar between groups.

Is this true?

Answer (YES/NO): NO